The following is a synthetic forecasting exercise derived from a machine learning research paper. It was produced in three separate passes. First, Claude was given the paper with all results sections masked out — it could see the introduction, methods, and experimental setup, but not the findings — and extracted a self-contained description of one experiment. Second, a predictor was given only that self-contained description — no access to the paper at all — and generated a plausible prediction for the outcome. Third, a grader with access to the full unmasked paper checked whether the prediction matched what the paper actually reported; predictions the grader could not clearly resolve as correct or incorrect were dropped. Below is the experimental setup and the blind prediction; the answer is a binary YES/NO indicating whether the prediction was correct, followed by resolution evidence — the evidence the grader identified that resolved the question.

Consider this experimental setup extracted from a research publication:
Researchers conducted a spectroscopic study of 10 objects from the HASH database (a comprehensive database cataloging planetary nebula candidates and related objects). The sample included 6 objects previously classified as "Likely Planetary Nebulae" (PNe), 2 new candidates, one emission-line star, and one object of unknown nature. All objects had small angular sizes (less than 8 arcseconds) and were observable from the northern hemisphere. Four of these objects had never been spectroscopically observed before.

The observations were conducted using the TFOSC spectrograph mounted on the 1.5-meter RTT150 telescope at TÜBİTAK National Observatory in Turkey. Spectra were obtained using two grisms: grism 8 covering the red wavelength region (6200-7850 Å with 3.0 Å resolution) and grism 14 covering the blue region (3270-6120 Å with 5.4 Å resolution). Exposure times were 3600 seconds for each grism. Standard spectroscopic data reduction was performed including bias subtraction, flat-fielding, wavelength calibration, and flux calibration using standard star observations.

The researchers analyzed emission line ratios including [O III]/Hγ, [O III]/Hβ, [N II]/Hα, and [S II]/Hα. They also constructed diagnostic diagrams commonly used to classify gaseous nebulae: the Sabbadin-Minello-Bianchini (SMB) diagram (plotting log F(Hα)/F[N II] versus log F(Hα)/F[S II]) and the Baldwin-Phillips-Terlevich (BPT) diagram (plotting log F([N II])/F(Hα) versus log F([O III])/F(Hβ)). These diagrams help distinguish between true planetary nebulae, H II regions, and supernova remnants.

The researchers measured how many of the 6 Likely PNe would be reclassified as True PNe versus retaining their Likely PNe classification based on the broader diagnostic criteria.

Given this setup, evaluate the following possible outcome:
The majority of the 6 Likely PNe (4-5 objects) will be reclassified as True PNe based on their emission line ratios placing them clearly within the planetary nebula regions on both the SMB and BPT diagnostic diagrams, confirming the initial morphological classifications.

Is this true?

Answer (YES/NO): NO